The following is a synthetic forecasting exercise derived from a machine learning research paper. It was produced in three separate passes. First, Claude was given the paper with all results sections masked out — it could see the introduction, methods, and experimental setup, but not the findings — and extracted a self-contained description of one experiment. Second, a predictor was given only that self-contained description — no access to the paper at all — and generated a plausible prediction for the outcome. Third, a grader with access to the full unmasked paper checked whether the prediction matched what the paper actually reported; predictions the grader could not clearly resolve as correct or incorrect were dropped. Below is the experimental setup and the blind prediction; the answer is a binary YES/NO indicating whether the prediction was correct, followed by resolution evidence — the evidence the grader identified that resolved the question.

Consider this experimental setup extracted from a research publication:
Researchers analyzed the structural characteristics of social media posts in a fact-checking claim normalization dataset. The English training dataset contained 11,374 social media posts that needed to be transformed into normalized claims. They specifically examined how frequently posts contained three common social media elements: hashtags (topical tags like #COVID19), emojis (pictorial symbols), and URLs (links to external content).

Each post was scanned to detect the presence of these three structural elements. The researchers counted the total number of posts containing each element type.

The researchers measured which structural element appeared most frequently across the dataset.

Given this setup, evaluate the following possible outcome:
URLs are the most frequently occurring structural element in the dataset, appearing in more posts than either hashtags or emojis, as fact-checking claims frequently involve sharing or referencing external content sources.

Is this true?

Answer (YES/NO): NO